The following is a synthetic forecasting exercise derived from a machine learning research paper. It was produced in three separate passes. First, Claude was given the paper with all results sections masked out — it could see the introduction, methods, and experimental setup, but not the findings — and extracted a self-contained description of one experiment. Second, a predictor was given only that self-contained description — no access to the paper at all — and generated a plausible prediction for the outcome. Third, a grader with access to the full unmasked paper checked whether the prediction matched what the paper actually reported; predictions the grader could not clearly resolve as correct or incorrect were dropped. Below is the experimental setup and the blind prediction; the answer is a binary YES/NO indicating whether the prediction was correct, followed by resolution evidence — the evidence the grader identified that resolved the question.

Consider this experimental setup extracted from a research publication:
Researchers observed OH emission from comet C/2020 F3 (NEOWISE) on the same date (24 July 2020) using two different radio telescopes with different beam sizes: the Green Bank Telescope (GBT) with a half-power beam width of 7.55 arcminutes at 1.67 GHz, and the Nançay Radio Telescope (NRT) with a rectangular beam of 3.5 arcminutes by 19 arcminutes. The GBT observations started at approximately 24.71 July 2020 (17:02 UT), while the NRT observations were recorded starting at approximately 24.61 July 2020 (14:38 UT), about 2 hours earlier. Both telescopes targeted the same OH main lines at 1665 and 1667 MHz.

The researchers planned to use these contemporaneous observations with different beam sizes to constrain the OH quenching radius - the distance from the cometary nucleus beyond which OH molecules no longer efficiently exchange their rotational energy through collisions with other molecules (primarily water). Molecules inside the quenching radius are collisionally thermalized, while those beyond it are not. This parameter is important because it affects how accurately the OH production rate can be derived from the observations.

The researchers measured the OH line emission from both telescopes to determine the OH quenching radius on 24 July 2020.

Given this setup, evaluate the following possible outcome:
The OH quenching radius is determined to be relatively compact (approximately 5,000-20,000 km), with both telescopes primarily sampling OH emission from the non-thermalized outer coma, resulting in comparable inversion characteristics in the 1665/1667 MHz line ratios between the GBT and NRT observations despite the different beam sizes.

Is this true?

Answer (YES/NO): NO